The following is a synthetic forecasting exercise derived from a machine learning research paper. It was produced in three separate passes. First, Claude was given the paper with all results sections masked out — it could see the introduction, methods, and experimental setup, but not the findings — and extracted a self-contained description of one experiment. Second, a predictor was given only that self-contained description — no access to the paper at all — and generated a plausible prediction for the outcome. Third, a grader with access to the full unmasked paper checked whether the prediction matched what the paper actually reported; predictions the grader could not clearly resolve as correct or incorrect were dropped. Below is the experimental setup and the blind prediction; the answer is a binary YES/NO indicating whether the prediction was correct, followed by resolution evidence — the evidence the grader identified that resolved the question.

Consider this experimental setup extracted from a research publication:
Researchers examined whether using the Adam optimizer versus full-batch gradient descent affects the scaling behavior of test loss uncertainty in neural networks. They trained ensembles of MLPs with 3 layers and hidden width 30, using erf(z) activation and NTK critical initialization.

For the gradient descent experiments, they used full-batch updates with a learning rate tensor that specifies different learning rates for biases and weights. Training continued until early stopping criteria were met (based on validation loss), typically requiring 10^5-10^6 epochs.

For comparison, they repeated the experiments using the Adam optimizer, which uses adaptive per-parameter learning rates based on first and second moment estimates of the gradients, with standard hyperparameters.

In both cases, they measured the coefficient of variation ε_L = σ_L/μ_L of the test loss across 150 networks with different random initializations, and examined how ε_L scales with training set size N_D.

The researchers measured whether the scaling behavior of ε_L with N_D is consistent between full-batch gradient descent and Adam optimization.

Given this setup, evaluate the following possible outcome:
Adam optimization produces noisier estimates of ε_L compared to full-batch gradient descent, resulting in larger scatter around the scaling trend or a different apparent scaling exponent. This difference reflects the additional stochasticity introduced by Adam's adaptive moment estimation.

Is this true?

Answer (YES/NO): NO